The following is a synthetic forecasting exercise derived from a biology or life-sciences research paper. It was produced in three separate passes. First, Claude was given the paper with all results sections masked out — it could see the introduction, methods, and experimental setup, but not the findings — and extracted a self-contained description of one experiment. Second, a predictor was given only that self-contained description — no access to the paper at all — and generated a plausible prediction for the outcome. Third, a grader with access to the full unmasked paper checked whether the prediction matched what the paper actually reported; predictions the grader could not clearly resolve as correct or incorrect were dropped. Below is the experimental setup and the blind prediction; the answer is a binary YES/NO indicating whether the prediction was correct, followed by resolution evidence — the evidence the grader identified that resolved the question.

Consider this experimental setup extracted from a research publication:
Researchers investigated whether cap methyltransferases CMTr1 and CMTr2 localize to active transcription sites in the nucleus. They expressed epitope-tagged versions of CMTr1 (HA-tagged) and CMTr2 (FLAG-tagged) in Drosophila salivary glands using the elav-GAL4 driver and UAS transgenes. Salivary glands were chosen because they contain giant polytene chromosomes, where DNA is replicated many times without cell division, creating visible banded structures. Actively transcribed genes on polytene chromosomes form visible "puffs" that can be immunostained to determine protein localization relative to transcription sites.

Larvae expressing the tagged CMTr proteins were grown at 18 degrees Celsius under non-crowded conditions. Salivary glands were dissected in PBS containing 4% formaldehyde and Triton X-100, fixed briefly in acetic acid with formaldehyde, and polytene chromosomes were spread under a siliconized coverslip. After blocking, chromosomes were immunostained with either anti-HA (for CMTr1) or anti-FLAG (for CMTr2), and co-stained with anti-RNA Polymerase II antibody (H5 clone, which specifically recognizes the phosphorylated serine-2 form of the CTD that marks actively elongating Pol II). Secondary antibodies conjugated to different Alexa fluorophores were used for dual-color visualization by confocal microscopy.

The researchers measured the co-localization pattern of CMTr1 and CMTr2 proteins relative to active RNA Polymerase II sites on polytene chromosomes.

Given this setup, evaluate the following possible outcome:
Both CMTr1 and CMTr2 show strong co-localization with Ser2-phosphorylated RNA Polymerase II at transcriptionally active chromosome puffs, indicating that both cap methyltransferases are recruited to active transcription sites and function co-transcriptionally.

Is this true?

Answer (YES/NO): NO